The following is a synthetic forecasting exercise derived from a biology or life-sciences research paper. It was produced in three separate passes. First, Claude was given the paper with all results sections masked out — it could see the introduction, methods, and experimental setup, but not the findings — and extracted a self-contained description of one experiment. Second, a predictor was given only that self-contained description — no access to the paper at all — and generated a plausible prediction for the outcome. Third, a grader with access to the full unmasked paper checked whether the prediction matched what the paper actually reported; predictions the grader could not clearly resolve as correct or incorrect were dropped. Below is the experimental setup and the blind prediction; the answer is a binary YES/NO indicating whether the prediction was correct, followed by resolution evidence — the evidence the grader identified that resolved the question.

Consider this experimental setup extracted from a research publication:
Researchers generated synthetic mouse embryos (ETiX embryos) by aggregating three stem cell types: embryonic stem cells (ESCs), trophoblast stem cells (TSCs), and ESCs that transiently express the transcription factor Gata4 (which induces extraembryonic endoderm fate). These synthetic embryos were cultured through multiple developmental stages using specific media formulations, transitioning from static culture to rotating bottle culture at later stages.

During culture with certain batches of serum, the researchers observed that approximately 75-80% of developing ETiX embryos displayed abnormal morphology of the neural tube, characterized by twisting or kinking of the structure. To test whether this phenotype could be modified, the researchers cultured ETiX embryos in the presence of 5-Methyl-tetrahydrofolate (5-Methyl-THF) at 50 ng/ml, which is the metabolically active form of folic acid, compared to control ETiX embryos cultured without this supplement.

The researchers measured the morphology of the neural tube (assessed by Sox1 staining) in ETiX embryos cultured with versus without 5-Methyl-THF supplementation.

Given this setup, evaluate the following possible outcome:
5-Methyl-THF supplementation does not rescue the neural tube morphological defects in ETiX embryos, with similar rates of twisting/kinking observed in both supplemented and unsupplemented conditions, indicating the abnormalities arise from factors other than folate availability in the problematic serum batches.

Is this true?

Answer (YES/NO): NO